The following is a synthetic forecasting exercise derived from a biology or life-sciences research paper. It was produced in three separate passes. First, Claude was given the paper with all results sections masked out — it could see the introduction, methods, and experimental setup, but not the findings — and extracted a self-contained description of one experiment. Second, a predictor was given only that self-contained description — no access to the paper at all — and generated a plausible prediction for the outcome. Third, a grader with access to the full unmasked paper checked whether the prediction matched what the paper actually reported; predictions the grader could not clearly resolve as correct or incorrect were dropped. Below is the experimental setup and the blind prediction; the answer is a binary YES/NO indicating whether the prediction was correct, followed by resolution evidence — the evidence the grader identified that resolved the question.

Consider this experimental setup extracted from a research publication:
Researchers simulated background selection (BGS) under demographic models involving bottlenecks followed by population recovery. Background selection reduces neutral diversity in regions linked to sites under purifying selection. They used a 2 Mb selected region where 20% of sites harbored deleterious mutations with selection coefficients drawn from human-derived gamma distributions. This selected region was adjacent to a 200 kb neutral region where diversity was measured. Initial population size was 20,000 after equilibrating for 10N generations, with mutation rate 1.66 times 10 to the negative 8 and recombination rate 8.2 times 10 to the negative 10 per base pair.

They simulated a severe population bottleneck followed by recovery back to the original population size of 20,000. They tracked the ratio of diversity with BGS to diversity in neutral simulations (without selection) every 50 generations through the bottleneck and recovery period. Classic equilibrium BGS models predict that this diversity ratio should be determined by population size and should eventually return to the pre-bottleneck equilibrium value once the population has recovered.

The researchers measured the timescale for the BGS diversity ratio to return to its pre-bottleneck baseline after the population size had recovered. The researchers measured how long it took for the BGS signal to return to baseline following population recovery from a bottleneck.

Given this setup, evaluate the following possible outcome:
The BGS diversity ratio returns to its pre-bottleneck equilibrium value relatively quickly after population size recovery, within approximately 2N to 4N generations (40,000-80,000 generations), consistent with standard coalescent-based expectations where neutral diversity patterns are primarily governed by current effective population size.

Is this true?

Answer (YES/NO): NO